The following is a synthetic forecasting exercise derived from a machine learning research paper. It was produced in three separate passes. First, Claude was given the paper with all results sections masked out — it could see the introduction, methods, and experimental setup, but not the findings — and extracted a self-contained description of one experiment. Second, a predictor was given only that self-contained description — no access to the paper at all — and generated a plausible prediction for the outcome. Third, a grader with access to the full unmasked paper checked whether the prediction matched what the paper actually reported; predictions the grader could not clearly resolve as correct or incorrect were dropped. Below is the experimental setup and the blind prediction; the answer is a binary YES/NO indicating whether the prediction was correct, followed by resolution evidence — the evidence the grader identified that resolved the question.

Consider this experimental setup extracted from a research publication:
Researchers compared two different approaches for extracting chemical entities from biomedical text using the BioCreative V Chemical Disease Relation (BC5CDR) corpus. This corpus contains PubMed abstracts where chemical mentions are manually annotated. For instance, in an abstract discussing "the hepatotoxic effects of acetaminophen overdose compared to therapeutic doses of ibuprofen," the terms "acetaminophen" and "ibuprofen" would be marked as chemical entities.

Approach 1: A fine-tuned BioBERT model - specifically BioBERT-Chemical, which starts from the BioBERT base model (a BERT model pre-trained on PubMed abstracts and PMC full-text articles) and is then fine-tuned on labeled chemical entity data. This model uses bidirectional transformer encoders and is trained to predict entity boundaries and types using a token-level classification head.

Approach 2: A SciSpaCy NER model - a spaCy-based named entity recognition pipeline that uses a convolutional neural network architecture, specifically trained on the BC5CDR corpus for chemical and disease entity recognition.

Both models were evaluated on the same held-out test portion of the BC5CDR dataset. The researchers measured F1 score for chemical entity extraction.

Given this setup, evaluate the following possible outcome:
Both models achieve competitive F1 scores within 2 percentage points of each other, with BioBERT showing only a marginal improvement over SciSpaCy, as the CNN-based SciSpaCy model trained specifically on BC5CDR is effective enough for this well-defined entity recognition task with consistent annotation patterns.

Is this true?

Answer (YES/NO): NO